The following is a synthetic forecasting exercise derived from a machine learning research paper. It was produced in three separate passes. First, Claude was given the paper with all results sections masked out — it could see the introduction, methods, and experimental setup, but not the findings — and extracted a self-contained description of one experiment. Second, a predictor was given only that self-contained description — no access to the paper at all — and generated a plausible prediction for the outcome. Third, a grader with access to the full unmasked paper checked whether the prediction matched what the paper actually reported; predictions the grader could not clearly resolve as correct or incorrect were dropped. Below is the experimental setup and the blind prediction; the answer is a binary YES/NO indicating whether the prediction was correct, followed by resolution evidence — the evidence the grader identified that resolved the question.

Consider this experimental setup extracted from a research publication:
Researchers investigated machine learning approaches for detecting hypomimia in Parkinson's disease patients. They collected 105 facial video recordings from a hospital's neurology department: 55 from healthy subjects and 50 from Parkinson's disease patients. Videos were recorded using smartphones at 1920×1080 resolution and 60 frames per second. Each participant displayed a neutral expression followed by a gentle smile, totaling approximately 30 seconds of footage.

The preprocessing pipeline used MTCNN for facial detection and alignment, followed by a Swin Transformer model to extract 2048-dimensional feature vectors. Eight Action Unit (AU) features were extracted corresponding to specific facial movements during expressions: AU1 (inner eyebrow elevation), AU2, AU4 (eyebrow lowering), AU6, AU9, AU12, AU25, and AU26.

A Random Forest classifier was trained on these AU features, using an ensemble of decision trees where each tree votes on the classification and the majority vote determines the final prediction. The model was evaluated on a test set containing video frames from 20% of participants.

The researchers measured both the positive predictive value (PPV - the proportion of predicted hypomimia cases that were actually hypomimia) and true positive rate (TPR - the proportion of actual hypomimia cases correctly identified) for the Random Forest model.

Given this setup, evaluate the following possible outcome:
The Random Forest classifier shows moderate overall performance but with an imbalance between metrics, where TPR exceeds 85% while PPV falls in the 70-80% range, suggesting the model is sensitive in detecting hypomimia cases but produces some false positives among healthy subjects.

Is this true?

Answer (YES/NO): NO